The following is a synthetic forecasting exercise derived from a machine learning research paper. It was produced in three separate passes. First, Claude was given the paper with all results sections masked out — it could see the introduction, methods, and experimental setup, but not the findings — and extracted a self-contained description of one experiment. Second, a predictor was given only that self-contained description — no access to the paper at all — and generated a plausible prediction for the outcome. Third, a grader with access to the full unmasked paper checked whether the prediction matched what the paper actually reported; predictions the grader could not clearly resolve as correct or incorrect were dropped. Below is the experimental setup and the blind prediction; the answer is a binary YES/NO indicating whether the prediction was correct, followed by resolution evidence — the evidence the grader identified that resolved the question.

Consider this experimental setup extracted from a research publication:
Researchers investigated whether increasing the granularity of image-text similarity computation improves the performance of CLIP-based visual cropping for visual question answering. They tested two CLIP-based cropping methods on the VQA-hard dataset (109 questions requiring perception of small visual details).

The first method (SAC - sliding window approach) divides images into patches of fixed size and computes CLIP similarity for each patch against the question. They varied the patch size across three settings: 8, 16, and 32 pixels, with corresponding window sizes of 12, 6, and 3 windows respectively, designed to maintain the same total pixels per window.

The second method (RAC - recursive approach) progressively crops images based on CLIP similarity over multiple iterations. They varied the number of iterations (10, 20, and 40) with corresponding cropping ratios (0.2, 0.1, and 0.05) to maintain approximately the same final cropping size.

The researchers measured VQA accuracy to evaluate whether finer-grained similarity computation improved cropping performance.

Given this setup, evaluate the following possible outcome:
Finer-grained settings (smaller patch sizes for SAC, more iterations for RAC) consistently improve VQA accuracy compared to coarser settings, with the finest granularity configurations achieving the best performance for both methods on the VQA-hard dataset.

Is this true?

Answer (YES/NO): NO